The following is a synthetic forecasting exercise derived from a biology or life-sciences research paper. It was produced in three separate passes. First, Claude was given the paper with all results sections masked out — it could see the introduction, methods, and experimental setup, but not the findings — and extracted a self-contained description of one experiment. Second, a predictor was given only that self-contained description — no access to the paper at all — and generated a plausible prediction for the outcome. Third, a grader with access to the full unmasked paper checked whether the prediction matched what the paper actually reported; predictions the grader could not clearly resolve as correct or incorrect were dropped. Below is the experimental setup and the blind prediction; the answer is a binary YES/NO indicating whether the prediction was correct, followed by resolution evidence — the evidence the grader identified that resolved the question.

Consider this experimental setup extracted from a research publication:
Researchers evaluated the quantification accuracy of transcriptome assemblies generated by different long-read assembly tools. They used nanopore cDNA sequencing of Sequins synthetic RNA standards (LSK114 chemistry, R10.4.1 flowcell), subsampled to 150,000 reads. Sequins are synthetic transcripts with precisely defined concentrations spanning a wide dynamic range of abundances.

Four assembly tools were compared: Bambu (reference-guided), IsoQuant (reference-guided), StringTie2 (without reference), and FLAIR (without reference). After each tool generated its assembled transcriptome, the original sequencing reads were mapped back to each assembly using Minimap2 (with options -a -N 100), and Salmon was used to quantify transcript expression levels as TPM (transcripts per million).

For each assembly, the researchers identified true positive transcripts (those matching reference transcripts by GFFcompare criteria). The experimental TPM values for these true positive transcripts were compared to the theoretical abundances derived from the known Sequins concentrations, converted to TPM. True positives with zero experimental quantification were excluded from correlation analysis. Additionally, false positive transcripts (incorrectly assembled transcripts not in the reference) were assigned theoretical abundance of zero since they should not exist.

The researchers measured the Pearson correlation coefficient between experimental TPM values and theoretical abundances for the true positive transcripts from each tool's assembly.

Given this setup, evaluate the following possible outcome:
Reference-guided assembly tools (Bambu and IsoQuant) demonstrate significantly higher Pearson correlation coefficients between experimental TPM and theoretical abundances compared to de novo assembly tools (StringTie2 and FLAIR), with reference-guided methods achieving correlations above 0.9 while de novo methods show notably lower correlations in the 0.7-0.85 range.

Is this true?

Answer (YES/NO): NO